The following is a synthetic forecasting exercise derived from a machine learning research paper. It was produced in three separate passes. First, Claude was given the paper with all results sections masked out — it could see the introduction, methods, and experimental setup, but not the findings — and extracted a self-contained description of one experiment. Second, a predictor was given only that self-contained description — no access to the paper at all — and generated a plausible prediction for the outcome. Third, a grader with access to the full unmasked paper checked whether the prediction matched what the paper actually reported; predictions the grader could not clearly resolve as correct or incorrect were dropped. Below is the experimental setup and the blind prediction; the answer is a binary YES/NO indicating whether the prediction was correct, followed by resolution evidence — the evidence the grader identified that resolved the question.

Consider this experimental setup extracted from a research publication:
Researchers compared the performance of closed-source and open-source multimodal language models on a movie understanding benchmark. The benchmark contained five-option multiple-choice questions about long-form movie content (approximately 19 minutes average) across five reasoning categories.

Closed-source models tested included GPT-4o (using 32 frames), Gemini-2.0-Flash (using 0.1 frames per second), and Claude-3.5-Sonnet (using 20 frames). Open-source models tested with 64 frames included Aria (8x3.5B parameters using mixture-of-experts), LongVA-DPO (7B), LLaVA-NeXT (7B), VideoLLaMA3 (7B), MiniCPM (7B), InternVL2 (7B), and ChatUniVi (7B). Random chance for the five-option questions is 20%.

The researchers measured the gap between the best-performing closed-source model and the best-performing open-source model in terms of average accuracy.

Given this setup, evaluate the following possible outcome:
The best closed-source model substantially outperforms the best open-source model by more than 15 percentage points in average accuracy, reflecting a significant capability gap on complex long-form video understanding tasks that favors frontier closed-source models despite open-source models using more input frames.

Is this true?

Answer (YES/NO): NO